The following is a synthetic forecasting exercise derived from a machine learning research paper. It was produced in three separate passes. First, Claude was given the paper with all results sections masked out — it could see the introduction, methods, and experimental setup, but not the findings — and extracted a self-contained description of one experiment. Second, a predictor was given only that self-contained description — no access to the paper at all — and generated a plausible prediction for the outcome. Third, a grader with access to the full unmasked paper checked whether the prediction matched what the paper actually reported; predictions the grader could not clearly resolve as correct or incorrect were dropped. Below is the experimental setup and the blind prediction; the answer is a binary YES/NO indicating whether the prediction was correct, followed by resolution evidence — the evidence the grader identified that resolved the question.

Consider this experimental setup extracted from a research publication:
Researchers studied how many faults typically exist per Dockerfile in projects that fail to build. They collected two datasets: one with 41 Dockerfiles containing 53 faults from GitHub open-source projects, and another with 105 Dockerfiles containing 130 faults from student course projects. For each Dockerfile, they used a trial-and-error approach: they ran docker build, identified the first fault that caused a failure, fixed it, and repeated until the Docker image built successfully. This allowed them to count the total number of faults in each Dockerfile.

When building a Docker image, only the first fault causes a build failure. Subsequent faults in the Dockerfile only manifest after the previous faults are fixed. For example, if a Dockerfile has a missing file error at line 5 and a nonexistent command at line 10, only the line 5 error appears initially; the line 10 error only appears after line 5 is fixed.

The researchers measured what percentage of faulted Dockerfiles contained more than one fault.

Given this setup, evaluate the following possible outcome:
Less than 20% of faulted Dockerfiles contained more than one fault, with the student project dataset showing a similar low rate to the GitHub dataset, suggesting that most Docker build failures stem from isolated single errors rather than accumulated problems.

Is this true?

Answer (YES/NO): NO